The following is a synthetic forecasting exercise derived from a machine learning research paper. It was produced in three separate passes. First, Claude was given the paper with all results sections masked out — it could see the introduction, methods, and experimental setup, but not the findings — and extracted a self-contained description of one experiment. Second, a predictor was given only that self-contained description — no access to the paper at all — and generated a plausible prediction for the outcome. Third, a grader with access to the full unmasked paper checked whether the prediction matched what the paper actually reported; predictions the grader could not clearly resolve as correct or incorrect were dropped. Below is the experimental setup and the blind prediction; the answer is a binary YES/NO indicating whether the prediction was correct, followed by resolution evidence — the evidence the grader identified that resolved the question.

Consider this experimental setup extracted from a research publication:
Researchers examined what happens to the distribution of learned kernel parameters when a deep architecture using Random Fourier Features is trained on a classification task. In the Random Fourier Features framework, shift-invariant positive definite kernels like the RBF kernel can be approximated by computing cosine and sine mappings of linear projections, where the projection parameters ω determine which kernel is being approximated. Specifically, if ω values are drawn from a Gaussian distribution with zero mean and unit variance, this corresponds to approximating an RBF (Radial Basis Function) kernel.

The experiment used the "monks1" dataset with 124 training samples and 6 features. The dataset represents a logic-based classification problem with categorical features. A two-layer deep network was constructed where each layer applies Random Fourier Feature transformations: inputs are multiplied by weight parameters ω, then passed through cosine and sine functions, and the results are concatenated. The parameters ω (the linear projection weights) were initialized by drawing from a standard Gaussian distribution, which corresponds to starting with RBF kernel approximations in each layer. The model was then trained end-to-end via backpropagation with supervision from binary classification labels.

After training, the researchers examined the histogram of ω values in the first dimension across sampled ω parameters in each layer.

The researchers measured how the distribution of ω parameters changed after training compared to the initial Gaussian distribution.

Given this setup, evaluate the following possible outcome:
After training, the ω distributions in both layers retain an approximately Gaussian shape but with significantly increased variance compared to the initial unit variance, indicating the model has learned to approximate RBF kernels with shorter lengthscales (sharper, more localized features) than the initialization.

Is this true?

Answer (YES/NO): NO